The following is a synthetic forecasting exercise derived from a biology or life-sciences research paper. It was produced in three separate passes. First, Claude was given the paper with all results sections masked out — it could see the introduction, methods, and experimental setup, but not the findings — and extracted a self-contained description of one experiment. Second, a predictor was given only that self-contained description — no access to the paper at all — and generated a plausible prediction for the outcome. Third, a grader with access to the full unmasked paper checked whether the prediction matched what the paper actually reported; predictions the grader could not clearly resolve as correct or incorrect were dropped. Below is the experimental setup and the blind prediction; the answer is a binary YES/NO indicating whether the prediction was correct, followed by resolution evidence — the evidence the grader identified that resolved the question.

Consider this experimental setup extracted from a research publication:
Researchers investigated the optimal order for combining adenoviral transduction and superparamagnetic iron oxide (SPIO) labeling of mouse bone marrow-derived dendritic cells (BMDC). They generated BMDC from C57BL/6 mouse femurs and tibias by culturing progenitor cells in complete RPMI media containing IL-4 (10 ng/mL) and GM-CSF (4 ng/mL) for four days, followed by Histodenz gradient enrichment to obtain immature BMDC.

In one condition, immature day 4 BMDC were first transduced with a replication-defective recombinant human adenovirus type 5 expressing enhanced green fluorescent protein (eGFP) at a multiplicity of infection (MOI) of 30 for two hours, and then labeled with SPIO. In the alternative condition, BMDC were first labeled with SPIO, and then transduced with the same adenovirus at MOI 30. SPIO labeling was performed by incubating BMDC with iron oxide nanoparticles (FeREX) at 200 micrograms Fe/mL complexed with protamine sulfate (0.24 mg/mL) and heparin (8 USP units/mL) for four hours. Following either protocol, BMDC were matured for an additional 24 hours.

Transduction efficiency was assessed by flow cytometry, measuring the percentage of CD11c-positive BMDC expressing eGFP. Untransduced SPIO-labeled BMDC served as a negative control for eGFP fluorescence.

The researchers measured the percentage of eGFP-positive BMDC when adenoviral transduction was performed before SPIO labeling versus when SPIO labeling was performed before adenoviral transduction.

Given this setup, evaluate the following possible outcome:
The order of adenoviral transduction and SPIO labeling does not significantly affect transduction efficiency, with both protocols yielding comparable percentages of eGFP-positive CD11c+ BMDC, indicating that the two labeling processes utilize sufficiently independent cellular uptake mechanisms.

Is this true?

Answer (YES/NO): NO